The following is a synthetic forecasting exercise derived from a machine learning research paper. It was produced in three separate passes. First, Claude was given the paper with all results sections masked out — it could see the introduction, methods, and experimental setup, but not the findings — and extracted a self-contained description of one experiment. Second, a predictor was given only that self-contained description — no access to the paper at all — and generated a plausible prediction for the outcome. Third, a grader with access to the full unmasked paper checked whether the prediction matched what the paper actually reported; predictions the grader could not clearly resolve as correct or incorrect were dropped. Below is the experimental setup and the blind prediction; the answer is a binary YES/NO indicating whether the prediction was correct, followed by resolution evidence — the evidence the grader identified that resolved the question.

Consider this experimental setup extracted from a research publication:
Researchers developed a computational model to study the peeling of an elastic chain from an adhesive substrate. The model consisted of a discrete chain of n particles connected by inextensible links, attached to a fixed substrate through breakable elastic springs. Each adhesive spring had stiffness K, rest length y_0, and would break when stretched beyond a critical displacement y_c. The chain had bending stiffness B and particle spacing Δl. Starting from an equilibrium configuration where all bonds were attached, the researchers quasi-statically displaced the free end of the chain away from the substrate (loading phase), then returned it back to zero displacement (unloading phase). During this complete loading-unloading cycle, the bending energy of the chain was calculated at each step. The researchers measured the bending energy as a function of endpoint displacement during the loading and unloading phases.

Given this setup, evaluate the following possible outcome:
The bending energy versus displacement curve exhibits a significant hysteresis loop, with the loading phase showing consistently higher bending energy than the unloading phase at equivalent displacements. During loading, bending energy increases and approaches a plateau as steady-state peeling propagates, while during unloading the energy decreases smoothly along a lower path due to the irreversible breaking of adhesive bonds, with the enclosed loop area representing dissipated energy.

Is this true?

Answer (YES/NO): NO